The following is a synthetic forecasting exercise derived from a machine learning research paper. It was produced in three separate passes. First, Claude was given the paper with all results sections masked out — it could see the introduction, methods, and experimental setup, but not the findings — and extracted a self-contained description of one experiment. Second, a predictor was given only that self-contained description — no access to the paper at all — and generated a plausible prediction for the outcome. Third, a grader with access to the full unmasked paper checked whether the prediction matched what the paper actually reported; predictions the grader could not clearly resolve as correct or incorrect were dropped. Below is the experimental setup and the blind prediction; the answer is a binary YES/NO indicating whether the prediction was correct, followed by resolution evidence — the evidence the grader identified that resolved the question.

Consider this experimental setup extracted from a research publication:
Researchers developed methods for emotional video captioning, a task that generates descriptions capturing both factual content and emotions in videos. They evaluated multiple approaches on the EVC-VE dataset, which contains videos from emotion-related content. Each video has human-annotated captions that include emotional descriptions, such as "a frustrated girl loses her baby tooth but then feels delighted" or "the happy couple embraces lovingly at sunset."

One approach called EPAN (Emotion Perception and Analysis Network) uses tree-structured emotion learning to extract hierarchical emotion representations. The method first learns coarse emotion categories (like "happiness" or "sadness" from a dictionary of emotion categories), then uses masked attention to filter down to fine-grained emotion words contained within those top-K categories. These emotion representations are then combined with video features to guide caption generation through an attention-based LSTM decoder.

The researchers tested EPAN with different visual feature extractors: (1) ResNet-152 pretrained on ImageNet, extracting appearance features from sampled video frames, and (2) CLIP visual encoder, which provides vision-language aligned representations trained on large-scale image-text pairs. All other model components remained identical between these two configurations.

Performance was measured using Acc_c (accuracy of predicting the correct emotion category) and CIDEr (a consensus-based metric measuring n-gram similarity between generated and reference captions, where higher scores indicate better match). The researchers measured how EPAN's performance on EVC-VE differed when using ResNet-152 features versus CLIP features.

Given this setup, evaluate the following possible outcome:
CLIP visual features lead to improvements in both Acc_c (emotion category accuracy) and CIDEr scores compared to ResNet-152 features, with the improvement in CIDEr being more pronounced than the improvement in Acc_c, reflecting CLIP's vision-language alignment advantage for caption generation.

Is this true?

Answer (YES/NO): NO